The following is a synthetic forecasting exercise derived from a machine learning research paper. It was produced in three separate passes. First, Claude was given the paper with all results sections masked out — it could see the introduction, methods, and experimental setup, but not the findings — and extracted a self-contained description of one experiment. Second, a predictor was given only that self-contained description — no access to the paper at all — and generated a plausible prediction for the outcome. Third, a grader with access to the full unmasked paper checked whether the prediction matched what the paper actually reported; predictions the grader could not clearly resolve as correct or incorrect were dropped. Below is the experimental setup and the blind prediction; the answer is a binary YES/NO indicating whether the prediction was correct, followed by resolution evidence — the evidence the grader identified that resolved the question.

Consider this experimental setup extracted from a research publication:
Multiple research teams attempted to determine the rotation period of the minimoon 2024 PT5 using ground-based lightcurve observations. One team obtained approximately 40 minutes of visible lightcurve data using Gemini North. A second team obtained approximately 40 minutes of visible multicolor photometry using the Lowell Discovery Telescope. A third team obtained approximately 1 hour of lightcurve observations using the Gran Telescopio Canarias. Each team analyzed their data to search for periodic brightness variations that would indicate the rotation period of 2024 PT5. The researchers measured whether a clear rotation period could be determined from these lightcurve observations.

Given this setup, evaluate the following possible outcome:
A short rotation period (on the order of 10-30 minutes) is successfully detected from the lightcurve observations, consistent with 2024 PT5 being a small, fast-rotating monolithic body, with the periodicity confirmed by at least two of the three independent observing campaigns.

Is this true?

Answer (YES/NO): NO